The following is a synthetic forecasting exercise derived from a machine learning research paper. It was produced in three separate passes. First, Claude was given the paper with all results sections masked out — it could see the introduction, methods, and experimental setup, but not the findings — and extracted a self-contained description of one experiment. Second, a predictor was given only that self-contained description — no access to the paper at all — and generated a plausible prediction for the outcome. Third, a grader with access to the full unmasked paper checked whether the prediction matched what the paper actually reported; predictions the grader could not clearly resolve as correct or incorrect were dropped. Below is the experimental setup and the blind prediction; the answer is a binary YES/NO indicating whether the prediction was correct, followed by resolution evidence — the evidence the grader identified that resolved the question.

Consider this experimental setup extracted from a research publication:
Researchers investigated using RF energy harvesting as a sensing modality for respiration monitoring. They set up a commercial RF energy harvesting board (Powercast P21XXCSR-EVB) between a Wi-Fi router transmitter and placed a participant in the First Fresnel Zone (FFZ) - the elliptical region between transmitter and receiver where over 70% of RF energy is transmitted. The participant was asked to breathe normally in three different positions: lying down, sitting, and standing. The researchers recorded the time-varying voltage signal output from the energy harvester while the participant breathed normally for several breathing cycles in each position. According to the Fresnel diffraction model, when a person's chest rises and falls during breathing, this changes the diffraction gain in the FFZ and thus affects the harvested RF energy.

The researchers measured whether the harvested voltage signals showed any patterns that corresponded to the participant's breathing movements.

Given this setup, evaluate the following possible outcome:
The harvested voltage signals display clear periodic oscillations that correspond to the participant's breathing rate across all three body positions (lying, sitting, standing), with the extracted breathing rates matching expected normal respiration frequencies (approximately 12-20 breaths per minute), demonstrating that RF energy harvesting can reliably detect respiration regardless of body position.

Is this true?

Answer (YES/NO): NO